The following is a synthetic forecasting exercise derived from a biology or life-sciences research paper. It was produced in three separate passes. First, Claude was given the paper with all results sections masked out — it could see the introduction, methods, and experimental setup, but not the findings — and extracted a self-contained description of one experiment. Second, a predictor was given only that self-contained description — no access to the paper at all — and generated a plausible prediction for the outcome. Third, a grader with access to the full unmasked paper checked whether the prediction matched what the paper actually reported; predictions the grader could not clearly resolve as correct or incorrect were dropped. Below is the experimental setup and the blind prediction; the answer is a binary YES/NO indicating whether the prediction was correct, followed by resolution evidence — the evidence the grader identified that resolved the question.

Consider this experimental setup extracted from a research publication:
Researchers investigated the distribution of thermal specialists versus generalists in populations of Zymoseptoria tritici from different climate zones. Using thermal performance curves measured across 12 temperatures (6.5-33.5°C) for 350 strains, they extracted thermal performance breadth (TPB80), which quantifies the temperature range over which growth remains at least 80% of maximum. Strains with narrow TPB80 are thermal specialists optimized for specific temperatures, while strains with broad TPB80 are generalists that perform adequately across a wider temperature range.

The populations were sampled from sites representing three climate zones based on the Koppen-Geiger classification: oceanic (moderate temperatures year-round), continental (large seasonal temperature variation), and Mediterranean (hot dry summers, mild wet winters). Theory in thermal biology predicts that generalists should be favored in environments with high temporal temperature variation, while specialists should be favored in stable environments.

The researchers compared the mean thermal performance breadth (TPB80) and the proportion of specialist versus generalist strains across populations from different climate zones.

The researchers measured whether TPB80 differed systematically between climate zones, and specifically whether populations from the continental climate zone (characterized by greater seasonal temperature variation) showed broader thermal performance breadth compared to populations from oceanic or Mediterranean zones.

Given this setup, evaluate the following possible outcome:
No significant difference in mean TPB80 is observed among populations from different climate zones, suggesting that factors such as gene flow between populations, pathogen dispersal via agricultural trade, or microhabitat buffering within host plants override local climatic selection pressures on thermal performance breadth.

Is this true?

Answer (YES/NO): NO